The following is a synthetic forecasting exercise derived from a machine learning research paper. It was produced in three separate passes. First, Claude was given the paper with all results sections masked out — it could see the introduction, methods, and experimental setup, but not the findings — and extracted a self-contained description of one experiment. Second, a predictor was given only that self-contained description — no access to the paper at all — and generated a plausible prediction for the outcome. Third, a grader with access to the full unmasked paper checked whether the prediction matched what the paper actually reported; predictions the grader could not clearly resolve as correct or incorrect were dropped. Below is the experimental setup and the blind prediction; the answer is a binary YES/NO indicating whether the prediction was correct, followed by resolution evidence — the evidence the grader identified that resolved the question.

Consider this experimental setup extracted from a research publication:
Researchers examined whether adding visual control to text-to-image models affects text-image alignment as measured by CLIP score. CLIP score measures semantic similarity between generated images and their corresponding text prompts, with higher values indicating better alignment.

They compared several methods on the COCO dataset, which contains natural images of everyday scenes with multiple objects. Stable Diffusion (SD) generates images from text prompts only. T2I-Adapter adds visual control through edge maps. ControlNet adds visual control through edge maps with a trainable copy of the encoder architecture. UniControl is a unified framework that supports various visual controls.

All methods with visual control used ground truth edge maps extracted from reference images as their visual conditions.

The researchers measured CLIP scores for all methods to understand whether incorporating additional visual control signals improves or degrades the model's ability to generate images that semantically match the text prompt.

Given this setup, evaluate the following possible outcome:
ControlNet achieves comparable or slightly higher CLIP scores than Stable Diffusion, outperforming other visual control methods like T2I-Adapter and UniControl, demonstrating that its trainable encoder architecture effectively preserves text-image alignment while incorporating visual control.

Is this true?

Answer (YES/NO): NO